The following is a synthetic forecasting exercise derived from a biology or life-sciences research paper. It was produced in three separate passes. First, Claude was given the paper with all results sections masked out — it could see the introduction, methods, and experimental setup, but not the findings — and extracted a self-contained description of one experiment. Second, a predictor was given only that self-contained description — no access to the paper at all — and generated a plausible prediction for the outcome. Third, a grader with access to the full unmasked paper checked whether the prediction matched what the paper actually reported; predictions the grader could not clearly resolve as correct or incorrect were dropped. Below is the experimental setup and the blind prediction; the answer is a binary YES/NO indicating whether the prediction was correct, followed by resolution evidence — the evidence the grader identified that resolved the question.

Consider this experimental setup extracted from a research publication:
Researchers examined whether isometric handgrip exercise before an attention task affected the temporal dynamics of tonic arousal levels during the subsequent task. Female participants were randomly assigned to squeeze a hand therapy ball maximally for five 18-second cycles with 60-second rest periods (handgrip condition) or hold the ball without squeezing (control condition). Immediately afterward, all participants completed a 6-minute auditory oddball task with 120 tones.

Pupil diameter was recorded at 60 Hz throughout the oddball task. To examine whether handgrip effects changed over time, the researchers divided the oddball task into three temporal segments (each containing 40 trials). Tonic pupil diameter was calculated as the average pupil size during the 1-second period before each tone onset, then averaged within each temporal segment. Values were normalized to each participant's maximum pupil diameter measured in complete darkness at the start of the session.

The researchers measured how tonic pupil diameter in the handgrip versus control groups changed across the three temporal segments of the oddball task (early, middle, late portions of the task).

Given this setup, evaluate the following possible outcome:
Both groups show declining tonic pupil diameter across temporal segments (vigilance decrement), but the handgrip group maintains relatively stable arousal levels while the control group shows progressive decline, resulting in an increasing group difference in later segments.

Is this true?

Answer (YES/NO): NO